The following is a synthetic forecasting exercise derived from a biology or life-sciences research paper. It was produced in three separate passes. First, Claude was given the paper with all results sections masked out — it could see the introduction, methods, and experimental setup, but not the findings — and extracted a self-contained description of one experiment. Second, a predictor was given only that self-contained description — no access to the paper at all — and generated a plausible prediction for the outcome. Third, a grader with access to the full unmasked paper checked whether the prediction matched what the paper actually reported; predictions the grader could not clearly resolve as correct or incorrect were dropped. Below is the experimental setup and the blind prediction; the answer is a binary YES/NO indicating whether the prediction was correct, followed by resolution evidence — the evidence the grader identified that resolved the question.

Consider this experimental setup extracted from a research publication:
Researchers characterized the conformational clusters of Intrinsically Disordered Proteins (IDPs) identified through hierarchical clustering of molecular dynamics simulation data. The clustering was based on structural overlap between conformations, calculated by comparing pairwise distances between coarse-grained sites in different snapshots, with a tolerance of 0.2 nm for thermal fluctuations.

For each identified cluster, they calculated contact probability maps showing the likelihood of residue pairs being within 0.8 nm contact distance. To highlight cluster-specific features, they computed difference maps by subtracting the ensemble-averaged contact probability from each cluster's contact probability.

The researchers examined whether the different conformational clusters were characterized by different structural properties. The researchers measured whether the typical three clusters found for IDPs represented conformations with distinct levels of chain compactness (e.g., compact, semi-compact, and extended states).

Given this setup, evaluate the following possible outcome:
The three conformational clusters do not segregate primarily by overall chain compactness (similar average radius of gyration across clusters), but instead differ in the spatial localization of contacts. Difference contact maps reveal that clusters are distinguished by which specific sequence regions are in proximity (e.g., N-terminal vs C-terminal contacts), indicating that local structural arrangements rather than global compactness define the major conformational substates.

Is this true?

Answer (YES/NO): NO